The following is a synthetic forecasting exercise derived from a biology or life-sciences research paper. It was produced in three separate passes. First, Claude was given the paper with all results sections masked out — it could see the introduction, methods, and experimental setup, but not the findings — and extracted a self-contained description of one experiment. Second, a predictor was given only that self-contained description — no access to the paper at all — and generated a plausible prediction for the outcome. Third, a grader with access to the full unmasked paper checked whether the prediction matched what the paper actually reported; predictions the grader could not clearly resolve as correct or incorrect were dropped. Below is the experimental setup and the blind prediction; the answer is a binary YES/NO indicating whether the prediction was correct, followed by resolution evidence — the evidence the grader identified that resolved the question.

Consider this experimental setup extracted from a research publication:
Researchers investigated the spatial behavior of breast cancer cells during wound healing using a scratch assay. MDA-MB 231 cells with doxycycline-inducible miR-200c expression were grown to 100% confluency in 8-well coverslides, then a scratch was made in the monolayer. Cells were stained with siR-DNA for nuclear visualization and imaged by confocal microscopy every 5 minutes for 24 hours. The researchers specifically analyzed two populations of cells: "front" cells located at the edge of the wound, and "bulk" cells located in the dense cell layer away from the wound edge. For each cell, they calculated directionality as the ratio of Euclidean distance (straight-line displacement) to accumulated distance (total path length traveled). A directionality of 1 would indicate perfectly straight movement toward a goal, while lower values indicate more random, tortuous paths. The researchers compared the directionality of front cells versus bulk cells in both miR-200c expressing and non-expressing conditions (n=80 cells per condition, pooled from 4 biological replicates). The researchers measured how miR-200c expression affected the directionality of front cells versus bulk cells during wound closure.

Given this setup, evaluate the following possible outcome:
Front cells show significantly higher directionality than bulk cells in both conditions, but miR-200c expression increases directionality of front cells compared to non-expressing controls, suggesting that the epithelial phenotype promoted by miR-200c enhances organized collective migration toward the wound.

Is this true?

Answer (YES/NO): NO